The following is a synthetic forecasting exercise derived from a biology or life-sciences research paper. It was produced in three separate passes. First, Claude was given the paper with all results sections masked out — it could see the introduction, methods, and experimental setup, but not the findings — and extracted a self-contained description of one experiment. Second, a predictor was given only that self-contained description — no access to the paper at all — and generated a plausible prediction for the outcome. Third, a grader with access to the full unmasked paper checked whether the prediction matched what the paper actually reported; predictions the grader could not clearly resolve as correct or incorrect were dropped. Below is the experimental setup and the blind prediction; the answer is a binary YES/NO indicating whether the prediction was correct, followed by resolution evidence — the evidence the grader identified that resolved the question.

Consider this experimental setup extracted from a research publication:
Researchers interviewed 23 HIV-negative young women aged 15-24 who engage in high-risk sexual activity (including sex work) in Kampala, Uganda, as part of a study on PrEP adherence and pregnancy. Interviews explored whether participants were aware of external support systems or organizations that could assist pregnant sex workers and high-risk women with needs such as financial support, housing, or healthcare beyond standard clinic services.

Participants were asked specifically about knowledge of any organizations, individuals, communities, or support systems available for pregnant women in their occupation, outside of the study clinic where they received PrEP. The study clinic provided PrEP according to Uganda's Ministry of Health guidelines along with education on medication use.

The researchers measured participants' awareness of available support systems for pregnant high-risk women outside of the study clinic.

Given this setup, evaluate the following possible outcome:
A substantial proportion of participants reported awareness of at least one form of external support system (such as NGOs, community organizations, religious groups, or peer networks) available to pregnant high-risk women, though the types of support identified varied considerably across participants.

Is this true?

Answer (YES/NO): NO